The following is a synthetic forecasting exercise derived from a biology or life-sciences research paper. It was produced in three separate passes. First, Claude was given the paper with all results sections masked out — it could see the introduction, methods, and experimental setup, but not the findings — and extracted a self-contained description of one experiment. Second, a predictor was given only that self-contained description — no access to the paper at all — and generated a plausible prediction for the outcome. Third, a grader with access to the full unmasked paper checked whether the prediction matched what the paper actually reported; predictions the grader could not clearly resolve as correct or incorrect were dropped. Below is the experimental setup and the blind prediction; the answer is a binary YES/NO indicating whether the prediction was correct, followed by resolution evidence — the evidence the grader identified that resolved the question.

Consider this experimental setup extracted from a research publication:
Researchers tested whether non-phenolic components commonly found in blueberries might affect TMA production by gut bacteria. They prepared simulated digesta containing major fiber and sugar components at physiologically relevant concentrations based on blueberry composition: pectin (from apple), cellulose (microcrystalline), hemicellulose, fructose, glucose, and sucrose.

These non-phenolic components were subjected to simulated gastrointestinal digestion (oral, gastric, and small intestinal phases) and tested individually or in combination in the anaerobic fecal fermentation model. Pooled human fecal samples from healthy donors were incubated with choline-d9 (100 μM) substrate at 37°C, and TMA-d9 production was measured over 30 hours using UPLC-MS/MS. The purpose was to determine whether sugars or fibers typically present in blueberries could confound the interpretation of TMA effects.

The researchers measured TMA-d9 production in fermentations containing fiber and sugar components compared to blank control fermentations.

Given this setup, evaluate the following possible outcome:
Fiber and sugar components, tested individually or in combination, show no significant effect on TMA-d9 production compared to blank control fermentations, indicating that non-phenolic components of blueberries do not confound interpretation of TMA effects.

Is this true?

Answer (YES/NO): NO